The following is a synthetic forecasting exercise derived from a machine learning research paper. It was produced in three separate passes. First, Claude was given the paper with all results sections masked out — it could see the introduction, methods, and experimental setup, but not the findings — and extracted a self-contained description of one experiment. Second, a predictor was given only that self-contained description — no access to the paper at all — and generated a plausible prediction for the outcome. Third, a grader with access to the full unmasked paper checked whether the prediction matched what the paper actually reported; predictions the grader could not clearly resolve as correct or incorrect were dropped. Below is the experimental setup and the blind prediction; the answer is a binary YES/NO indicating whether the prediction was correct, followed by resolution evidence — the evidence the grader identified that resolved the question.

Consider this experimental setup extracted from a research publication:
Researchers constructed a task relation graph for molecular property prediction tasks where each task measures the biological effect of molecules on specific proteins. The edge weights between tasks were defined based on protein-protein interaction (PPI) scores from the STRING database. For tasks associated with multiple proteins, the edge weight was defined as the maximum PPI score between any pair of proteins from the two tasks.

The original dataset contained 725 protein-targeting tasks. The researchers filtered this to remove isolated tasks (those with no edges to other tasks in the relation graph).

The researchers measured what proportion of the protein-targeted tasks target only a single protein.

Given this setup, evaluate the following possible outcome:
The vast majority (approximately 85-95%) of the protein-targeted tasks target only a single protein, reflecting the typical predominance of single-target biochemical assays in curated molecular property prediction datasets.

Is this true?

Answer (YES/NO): NO